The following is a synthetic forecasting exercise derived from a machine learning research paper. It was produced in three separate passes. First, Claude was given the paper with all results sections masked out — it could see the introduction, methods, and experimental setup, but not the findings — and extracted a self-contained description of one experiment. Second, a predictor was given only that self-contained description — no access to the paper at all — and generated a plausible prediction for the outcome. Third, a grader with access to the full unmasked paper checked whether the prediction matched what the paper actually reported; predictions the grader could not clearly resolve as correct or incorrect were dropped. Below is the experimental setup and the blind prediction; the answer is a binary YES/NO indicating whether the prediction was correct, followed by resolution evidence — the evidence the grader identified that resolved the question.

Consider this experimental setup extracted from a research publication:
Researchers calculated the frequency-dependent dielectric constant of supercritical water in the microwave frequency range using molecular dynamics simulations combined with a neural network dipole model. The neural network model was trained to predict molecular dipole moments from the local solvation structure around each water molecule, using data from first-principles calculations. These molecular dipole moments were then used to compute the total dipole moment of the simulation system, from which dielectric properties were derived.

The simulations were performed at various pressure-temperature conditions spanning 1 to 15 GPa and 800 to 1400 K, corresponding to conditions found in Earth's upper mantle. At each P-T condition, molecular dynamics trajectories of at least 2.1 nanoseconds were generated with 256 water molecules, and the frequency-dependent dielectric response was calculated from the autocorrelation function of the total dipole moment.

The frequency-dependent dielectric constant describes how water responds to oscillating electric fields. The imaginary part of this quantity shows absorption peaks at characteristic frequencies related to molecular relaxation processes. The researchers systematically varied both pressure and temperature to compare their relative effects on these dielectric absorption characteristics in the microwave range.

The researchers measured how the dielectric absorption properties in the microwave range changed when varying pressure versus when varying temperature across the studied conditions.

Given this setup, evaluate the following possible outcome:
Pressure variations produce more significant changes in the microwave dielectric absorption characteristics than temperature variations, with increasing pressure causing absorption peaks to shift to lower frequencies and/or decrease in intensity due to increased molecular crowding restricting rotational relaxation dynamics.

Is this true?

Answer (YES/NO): NO